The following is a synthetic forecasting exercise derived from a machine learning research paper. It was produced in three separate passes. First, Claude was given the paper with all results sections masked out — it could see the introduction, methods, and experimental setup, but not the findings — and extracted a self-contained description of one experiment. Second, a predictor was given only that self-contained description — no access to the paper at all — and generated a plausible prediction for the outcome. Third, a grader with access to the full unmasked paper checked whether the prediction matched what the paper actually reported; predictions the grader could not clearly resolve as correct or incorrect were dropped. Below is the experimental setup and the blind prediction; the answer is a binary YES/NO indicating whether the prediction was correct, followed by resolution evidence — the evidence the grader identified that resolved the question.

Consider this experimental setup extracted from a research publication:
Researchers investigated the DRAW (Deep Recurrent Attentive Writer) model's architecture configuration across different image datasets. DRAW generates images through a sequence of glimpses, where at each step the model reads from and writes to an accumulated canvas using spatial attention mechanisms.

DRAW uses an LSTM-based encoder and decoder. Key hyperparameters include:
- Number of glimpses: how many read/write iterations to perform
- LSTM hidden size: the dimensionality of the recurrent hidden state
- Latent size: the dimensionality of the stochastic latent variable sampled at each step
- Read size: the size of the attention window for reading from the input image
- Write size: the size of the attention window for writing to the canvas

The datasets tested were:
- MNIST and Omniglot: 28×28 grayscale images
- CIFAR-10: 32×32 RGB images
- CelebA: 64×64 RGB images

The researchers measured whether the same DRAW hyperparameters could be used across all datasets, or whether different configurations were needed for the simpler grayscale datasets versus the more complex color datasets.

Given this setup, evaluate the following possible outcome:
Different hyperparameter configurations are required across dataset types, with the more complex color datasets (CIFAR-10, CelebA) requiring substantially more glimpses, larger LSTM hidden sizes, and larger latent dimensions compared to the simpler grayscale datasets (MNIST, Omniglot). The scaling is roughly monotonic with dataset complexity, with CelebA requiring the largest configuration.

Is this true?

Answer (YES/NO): NO